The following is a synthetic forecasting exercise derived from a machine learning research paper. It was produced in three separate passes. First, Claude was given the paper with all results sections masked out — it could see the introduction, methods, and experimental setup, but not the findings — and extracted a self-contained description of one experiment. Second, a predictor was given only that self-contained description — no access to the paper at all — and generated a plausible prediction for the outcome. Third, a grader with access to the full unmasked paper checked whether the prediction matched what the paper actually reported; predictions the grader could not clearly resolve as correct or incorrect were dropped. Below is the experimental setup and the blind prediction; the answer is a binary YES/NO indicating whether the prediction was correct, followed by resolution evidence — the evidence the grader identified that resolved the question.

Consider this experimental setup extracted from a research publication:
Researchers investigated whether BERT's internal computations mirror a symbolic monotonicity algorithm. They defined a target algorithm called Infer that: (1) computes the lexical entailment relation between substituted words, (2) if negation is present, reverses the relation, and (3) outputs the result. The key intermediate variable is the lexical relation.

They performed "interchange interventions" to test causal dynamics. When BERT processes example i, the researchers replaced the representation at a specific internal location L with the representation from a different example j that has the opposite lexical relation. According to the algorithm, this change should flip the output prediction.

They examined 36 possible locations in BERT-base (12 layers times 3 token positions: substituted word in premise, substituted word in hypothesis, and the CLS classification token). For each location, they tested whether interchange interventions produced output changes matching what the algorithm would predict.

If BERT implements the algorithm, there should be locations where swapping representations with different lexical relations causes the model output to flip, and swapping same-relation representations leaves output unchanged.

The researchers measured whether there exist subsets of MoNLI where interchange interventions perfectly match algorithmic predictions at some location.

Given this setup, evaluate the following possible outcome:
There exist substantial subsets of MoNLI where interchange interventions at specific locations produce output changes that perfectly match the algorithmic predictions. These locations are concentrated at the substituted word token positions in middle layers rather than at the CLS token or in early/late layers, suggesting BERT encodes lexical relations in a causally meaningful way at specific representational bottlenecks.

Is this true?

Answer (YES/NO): YES